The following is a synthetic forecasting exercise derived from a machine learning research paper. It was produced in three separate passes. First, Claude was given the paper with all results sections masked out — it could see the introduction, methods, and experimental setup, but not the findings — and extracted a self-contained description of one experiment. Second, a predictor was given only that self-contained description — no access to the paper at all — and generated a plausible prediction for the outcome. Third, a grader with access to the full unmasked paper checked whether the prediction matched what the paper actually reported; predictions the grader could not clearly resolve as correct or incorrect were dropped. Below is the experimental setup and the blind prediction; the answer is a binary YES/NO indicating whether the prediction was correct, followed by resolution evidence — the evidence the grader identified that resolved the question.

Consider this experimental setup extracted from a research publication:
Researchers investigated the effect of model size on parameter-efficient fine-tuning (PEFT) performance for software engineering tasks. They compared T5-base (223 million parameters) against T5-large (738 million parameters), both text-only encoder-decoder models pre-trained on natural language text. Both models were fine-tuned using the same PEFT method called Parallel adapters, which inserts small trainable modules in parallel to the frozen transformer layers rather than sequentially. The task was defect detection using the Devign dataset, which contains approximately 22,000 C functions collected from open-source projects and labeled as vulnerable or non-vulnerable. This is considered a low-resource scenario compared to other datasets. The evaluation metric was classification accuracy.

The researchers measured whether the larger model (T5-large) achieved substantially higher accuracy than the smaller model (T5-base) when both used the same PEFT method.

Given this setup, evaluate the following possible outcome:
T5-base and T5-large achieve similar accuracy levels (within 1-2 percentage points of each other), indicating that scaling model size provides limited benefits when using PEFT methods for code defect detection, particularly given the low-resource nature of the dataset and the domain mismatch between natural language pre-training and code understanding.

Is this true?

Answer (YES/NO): NO